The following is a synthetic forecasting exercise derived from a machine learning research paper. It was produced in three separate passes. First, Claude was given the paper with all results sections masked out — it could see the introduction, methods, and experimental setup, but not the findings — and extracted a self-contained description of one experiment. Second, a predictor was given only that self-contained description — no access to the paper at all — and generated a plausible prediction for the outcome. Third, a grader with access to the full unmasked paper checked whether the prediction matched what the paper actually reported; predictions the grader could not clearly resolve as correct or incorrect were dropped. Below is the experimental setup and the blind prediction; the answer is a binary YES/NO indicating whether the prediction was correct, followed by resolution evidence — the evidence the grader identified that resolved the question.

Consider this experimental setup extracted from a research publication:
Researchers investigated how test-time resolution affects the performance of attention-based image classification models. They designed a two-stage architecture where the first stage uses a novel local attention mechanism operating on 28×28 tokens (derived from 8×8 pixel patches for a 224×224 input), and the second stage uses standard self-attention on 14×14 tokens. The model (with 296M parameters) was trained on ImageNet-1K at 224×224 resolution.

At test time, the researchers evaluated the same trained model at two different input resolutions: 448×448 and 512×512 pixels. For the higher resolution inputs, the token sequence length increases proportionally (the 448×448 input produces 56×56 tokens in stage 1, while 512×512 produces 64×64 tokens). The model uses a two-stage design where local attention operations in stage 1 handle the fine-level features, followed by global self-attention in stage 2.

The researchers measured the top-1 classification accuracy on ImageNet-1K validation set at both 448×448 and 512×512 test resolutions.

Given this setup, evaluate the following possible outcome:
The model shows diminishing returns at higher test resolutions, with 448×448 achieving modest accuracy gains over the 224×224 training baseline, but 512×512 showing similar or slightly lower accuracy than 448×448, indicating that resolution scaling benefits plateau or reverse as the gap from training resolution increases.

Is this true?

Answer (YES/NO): NO